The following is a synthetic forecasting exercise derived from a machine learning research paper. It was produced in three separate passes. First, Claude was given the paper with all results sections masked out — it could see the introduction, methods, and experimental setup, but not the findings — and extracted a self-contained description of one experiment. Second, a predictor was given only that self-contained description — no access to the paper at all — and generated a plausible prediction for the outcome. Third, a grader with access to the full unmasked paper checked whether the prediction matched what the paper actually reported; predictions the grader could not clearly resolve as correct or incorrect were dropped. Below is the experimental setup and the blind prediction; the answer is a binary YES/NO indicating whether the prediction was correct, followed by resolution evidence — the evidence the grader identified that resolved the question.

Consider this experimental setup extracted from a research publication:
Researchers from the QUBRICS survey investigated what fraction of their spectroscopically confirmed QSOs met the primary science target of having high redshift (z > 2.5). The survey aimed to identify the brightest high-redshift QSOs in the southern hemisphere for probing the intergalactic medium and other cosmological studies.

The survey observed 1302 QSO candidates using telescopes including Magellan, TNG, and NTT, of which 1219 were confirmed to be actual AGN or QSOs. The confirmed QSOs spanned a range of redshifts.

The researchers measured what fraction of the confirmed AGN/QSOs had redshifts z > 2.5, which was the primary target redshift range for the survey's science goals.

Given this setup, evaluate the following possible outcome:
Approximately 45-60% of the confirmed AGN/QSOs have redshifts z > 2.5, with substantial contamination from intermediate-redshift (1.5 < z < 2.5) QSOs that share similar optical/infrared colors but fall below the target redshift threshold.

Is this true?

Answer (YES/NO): NO